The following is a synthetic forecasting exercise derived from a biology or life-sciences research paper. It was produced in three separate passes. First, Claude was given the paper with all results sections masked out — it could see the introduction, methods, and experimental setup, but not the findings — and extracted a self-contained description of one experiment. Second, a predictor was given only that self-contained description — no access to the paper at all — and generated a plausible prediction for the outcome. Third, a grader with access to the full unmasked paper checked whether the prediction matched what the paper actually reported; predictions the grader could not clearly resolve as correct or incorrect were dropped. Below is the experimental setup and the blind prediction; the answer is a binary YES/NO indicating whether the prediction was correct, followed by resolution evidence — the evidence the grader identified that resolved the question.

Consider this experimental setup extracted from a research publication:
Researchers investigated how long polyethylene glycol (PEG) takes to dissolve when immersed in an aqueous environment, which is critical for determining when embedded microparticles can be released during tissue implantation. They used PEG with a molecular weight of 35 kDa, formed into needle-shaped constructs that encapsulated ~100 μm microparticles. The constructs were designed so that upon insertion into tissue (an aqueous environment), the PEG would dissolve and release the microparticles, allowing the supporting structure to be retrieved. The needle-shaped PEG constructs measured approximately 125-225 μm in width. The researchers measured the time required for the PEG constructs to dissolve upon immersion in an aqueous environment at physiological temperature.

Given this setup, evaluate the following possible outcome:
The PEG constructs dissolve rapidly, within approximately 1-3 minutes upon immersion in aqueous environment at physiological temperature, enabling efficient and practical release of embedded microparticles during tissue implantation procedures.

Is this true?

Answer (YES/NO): YES